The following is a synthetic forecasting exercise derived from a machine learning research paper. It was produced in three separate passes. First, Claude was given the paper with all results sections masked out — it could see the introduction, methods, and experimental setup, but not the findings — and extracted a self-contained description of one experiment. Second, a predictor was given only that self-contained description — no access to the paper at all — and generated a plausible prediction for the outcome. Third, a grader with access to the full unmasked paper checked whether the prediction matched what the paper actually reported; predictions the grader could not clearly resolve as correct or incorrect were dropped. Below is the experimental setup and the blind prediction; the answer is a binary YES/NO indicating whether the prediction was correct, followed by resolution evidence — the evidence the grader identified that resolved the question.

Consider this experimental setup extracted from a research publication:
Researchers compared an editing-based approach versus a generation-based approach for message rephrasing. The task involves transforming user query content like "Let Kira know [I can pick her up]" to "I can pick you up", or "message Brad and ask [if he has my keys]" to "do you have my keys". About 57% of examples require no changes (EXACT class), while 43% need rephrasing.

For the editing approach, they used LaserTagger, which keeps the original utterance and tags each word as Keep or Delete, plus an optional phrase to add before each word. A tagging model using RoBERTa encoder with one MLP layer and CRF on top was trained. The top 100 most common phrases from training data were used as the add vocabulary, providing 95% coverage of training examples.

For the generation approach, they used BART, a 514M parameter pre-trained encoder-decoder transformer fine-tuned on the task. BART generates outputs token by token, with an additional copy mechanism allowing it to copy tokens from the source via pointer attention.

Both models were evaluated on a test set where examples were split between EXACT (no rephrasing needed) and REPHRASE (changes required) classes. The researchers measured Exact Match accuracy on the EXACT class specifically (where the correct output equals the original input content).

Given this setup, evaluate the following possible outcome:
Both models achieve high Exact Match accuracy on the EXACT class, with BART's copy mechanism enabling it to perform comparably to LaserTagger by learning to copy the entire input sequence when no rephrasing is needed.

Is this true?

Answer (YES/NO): YES